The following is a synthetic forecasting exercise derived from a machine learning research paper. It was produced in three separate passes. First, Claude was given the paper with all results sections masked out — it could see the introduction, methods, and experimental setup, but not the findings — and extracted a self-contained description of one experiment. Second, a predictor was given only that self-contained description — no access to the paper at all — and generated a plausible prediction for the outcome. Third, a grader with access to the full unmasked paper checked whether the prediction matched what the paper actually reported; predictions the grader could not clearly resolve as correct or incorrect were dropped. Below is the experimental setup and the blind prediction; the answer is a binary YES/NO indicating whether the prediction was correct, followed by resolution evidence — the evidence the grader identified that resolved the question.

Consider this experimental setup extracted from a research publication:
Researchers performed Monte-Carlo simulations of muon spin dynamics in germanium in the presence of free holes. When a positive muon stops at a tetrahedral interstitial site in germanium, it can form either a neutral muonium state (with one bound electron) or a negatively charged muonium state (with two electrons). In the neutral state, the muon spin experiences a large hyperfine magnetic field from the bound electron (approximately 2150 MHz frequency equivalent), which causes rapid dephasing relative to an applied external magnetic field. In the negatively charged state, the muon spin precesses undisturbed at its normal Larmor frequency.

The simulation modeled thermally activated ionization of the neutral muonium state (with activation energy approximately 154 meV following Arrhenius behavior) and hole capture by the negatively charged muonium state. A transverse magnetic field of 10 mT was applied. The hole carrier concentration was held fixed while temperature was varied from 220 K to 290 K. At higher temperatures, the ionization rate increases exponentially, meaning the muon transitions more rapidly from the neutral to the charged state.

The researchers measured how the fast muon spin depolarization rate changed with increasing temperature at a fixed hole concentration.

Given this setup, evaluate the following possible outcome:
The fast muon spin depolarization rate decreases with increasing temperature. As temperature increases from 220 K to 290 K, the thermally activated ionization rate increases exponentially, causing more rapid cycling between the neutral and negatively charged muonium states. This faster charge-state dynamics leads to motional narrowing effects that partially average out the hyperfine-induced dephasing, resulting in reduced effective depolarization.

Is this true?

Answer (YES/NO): YES